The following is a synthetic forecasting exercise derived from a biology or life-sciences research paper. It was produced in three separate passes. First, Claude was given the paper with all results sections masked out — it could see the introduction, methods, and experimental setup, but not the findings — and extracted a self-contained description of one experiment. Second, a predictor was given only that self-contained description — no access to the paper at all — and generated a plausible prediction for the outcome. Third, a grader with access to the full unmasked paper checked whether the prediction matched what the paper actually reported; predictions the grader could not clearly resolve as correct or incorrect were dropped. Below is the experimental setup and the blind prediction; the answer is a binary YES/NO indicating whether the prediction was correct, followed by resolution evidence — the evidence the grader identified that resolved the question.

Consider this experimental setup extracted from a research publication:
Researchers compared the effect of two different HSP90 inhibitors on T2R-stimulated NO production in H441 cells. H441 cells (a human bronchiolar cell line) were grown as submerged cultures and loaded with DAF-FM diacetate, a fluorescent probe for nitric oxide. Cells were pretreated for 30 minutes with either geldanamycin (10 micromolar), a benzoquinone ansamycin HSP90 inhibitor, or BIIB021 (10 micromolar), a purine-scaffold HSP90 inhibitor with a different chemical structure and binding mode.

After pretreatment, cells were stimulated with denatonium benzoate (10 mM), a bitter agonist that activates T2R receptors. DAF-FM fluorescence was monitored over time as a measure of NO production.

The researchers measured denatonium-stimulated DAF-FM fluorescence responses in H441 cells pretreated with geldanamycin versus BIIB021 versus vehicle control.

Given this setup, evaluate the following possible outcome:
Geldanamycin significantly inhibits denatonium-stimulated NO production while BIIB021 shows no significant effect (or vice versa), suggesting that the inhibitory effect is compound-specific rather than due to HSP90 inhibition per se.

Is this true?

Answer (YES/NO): NO